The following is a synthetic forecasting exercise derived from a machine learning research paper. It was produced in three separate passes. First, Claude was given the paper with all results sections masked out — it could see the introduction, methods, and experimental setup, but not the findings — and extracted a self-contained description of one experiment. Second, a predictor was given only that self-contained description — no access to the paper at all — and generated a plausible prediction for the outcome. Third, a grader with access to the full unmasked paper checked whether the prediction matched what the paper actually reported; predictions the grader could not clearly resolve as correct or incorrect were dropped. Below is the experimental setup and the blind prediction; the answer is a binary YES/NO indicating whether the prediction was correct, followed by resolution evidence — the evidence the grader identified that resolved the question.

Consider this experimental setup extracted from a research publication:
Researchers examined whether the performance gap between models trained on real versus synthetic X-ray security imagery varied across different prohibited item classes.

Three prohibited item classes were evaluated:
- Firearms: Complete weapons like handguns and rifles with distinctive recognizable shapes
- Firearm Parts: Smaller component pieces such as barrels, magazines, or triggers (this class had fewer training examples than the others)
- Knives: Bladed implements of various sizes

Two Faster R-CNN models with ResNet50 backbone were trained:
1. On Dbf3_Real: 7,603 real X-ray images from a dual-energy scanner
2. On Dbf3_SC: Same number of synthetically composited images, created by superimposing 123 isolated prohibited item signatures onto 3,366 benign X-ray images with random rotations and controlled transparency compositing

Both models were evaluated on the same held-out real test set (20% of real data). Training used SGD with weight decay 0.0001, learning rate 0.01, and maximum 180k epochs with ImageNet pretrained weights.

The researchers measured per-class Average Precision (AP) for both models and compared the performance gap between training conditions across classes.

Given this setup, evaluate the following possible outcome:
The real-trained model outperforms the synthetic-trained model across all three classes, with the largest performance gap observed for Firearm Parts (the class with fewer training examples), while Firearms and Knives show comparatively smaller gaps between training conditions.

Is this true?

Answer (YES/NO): NO